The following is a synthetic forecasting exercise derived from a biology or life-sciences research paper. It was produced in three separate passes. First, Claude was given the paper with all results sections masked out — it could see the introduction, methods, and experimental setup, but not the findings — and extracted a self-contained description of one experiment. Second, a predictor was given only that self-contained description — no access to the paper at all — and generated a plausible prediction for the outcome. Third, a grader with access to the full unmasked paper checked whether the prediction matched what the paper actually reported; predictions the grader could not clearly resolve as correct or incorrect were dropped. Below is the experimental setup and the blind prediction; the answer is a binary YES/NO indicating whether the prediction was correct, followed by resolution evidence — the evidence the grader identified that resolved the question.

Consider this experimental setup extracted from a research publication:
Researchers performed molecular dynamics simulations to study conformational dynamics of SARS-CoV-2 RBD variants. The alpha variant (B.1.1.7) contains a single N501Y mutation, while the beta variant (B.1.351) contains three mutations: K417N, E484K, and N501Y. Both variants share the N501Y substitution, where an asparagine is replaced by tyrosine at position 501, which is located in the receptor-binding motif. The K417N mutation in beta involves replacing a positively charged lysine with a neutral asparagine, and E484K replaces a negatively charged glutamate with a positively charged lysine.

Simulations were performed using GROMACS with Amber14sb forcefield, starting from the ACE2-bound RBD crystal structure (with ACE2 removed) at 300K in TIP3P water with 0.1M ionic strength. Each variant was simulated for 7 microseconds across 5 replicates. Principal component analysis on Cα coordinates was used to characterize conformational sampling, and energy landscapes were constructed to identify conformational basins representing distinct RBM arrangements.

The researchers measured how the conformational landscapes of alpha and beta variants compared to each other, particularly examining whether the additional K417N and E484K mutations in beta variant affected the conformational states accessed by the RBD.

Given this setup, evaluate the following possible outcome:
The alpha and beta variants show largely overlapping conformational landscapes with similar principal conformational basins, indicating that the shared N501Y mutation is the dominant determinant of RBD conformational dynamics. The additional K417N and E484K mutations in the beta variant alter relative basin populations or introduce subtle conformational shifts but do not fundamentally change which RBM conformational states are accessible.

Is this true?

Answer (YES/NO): YES